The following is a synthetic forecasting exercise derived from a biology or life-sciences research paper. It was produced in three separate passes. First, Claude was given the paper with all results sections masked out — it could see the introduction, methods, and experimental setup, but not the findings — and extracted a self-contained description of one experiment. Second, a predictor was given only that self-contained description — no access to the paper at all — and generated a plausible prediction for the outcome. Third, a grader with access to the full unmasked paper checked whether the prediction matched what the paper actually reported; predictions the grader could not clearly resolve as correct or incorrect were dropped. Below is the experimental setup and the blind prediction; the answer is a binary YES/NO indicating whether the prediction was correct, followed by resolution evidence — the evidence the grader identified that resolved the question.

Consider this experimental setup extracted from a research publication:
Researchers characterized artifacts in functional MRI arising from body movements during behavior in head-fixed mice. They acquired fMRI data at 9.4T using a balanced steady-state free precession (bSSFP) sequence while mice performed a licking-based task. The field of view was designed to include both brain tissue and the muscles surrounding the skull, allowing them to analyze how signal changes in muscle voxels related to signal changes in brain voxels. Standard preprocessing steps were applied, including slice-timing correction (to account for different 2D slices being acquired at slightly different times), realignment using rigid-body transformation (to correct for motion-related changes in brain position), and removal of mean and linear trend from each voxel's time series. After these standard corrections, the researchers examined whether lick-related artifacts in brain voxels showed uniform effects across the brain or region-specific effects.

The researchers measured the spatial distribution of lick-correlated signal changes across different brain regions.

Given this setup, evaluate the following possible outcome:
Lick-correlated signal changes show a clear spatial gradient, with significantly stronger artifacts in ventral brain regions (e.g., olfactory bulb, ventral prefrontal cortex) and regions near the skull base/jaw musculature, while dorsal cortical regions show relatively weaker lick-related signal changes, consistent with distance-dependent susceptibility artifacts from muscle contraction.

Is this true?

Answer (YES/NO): NO